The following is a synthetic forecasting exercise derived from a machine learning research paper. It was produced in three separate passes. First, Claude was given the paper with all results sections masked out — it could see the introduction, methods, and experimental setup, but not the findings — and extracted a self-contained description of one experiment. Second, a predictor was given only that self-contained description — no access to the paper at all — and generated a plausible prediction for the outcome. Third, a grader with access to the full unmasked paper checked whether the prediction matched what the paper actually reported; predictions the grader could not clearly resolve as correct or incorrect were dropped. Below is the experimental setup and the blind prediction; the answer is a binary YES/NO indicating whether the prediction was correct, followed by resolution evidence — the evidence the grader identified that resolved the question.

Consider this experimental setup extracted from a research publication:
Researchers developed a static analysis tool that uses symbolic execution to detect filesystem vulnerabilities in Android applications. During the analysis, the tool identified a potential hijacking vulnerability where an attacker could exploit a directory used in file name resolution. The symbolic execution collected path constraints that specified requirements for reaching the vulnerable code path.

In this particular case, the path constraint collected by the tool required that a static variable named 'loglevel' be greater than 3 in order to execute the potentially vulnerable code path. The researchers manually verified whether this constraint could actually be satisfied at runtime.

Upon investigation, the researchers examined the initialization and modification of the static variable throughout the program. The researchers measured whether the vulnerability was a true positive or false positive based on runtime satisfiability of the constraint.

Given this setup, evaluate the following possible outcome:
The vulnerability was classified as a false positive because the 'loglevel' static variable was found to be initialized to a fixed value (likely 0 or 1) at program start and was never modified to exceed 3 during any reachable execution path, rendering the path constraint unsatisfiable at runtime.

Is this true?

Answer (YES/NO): NO